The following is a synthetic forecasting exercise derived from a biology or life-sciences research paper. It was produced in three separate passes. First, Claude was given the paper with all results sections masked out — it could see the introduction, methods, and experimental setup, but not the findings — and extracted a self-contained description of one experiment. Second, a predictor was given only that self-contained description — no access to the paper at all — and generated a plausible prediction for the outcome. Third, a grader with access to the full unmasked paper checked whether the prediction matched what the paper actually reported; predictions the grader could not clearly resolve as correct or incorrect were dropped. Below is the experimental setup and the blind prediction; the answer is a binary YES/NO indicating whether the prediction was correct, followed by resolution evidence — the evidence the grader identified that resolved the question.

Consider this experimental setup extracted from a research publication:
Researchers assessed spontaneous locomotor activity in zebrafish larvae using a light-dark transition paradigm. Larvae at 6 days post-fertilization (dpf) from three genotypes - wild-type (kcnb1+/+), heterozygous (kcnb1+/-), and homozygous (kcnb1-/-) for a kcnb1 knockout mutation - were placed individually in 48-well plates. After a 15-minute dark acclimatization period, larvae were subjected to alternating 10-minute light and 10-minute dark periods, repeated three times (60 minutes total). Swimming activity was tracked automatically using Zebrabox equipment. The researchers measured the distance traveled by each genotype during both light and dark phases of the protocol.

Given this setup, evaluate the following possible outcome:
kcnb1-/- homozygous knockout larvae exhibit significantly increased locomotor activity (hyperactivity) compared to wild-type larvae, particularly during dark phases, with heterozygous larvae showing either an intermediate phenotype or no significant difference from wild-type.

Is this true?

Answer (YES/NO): NO